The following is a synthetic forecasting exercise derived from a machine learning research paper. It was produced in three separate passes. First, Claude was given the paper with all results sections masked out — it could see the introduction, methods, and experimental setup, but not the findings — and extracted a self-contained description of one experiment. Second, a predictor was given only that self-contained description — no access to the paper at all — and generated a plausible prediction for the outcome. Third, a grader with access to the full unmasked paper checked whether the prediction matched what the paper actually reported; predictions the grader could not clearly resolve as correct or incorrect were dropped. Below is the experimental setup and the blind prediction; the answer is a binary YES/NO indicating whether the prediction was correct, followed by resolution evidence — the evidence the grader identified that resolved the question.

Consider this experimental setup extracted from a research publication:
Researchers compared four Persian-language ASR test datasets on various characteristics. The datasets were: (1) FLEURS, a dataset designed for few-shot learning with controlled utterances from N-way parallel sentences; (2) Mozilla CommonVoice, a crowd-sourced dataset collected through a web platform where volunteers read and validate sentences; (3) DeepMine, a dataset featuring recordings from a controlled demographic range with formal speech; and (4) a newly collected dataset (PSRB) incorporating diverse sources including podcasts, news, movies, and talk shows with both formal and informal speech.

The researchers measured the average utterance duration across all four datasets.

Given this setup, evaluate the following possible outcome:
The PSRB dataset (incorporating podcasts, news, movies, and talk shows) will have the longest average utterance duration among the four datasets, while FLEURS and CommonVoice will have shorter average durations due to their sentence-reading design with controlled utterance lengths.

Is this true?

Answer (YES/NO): NO